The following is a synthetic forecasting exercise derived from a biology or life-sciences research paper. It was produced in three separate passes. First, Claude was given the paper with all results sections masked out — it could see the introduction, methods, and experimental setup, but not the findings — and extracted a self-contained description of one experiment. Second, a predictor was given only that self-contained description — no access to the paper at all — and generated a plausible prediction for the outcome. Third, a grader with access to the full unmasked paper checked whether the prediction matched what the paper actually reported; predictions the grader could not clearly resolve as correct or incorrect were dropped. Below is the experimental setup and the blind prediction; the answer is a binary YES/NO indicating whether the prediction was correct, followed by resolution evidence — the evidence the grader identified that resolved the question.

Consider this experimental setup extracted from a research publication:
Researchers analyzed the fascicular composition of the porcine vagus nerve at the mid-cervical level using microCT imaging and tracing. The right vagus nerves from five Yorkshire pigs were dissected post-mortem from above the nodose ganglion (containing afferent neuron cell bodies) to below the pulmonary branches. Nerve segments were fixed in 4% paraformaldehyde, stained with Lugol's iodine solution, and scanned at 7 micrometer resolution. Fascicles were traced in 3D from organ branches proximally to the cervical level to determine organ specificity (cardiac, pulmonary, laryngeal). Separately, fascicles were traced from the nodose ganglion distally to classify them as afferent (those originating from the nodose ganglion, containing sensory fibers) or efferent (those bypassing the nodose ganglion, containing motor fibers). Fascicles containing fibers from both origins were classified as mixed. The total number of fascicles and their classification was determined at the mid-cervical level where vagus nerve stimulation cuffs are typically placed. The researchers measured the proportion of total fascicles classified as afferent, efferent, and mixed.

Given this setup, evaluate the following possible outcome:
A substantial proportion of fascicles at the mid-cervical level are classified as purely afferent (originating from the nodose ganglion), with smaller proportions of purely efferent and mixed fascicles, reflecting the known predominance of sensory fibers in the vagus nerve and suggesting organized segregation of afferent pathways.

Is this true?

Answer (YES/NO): YES